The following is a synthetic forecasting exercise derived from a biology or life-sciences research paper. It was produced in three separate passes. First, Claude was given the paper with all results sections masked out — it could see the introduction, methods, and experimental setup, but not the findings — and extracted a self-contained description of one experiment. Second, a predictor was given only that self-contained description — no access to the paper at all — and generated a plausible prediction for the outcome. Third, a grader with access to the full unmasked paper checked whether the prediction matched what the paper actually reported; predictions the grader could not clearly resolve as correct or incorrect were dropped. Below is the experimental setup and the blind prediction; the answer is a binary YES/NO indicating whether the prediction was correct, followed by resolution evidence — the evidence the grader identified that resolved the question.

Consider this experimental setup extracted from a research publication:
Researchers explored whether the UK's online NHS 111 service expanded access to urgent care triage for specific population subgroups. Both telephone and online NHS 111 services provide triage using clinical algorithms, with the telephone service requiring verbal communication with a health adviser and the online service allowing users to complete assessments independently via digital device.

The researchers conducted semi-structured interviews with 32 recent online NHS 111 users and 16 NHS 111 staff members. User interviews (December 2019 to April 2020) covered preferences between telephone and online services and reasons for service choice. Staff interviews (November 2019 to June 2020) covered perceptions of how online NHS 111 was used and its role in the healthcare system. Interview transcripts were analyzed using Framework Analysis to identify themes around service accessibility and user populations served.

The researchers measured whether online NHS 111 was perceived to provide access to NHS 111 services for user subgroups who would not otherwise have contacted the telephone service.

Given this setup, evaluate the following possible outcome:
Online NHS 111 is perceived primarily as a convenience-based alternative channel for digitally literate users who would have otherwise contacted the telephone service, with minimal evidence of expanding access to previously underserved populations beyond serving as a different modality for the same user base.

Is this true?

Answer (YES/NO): NO